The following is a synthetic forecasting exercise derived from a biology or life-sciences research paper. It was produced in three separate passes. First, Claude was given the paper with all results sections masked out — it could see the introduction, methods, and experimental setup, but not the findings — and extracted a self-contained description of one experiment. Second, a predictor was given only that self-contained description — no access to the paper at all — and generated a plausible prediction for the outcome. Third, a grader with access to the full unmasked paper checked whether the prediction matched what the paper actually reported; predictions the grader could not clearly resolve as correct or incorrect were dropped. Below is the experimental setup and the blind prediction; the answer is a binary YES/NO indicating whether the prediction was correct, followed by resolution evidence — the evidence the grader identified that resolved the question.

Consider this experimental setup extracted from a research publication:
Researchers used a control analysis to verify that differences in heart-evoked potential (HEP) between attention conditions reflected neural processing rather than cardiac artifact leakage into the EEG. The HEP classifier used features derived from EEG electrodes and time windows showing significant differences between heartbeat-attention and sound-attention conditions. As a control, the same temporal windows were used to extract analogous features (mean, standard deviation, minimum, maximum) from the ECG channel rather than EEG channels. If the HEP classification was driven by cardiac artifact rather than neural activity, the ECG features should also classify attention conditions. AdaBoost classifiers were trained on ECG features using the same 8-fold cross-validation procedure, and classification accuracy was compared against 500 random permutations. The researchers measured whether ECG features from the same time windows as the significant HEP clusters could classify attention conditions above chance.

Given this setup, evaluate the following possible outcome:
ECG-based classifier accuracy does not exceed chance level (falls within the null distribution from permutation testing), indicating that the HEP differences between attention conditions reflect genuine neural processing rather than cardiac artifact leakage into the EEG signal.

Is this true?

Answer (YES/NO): YES